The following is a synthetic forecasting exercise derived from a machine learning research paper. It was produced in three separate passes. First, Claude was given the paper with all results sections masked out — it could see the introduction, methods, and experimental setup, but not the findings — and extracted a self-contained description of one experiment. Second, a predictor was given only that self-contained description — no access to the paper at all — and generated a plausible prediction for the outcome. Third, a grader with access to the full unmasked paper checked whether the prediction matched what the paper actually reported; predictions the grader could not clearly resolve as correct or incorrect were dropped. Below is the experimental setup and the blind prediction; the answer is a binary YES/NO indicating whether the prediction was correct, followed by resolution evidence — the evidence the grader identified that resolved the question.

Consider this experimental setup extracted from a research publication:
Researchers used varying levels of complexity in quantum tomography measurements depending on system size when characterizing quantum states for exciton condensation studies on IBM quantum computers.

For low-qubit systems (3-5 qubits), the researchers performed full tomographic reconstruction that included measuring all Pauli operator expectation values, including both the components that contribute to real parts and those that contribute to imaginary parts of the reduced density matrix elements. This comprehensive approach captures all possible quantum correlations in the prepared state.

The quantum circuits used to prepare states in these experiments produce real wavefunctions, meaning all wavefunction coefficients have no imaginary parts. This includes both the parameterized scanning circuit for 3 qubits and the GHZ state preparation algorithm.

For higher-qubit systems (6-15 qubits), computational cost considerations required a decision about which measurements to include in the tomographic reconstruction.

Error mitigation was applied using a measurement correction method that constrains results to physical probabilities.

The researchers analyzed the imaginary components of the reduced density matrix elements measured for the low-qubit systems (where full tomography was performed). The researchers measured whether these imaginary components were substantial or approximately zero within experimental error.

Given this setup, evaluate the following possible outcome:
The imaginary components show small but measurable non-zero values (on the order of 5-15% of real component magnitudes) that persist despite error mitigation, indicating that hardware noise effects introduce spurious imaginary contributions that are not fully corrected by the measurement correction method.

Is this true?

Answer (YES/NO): NO